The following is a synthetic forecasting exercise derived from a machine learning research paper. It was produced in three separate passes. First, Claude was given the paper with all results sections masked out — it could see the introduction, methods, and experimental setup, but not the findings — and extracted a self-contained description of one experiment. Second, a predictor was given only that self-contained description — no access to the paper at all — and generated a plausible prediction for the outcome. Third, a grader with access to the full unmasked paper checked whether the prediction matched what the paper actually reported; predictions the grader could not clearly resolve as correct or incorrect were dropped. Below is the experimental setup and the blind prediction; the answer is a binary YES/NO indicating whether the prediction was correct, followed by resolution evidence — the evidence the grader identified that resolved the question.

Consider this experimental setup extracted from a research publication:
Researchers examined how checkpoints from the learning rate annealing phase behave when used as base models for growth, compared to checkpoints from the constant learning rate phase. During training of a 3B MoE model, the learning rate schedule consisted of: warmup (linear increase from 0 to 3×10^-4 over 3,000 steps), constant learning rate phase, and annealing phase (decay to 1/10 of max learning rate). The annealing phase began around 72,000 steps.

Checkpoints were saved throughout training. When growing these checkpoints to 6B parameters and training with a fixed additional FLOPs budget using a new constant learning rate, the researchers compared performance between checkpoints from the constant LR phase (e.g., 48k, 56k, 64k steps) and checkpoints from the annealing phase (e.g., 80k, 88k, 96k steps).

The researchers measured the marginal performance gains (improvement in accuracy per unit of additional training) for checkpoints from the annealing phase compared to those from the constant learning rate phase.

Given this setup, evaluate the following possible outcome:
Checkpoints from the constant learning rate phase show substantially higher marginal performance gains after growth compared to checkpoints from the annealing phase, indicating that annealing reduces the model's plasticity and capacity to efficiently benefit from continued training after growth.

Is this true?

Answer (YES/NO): NO